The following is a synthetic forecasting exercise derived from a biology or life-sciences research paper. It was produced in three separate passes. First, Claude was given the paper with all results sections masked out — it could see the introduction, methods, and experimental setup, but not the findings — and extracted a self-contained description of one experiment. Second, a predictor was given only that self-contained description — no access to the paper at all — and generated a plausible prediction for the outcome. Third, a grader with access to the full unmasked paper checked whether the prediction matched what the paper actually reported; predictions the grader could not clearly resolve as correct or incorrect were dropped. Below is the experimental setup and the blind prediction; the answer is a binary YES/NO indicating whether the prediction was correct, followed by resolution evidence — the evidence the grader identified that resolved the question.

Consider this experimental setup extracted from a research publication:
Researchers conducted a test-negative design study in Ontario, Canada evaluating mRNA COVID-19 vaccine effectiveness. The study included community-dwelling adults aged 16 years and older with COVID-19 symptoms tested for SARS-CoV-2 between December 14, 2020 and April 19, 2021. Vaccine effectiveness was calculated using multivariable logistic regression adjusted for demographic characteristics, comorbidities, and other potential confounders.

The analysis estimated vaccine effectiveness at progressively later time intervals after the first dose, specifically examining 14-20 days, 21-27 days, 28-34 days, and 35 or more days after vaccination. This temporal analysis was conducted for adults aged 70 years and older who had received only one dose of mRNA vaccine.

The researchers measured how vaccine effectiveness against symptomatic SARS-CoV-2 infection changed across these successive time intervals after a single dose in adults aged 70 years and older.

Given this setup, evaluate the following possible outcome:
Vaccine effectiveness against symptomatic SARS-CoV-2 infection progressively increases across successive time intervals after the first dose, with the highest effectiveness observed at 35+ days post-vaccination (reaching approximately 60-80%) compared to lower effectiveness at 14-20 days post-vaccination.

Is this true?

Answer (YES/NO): NO